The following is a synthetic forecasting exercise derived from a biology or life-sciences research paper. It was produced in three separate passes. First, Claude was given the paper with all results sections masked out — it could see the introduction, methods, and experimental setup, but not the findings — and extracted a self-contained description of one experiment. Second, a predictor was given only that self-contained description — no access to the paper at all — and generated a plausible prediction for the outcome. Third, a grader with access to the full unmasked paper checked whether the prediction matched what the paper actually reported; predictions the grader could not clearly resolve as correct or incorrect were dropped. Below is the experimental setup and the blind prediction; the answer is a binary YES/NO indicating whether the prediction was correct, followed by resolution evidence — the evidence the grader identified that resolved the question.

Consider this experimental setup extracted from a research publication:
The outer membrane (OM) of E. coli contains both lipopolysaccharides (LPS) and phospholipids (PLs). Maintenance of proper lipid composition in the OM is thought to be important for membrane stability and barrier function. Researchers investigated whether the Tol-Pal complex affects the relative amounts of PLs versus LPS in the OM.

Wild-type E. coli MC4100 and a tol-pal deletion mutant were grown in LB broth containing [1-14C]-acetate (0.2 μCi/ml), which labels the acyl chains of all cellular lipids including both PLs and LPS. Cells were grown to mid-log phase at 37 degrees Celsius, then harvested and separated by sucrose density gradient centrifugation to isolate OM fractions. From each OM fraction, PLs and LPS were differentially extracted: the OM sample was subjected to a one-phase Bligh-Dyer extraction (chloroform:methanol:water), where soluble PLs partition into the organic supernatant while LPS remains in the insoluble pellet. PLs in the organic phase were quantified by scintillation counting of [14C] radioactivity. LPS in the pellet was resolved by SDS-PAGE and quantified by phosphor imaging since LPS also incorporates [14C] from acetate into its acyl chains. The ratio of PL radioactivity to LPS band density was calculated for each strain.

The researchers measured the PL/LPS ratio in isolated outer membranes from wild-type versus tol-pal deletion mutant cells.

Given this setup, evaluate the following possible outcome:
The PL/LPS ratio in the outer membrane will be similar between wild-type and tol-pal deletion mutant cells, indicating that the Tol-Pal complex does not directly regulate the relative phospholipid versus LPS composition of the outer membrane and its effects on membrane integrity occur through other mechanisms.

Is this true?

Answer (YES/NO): NO